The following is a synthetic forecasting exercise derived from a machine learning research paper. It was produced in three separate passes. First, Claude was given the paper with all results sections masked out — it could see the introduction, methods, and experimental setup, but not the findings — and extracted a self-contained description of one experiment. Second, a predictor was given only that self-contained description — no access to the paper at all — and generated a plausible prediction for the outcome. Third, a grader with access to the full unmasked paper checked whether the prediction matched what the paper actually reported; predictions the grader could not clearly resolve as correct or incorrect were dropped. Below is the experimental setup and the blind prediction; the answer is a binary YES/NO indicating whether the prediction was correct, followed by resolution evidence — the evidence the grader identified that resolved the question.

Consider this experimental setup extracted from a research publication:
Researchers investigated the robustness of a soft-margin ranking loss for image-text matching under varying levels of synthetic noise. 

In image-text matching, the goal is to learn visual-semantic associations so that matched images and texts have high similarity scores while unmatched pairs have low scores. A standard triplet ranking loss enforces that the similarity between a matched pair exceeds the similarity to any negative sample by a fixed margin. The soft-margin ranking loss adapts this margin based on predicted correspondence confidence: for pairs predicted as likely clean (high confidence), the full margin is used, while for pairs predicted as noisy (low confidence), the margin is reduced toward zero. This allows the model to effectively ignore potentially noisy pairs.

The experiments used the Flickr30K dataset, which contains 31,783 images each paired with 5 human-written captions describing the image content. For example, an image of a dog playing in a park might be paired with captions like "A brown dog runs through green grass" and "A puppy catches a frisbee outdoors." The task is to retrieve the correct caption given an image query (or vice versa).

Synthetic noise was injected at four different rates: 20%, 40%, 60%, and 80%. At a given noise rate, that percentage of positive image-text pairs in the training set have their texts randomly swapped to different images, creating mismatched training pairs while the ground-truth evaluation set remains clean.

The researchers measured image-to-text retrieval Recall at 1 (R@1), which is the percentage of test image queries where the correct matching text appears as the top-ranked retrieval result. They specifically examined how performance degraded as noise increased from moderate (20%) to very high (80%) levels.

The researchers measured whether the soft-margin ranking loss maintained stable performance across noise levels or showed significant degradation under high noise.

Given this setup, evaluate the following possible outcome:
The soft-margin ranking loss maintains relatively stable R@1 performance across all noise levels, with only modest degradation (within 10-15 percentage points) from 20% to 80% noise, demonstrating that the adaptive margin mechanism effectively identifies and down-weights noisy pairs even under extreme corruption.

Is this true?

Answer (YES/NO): NO